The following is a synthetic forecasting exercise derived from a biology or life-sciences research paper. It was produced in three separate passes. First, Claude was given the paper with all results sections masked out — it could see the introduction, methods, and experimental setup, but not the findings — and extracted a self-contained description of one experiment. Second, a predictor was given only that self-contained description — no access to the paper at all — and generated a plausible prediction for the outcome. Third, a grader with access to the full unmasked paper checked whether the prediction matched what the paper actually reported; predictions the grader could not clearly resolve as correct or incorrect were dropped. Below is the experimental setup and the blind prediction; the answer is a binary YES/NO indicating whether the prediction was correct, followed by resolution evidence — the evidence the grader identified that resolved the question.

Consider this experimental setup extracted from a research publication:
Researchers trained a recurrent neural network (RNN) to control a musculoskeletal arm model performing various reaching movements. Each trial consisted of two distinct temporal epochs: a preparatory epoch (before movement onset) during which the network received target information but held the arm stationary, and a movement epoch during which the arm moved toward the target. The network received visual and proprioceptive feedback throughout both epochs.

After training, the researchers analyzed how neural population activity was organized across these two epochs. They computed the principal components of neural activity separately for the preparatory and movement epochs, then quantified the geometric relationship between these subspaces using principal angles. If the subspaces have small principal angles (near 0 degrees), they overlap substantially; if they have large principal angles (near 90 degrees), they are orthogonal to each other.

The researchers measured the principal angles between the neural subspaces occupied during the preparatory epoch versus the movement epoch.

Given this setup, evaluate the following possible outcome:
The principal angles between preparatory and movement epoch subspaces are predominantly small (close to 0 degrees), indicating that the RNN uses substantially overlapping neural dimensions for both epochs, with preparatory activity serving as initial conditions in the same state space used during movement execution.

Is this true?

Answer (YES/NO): NO